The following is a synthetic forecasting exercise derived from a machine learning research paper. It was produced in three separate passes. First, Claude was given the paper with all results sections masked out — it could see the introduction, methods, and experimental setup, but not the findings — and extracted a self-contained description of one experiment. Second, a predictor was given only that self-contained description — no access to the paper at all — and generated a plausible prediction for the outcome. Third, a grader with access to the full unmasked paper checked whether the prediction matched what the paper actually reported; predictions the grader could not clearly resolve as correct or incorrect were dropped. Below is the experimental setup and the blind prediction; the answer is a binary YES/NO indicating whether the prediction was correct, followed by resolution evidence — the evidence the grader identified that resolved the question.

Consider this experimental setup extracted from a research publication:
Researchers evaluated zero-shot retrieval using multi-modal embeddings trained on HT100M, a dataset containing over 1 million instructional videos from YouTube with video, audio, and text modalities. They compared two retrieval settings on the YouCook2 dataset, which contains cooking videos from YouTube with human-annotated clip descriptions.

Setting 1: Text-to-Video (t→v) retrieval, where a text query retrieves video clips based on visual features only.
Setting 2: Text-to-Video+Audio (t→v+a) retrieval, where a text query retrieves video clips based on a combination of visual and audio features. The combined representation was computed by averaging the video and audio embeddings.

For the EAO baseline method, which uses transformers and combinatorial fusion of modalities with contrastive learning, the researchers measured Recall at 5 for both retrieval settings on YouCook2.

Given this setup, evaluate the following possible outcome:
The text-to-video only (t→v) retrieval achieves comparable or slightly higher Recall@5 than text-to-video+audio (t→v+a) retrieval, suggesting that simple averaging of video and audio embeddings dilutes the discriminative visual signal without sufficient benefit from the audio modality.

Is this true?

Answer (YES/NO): NO